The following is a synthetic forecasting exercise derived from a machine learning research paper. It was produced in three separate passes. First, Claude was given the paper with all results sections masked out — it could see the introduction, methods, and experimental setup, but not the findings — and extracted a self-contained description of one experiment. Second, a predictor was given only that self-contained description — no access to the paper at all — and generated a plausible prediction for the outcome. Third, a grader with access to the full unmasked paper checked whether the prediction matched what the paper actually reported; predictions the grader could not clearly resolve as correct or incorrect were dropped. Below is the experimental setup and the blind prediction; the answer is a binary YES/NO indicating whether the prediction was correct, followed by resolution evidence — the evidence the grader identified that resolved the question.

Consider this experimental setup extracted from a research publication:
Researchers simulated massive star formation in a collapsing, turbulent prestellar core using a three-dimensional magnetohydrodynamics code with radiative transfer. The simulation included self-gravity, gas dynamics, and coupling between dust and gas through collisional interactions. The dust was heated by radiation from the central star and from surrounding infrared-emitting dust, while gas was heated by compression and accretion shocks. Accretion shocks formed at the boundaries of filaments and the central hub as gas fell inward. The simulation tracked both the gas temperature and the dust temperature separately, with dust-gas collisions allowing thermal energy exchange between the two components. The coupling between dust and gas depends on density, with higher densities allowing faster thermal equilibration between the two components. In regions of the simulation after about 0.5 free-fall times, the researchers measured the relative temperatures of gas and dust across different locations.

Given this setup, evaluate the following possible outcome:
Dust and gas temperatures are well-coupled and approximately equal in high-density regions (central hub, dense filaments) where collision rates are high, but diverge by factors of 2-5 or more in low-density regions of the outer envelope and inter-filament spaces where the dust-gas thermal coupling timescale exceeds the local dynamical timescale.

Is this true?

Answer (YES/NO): NO